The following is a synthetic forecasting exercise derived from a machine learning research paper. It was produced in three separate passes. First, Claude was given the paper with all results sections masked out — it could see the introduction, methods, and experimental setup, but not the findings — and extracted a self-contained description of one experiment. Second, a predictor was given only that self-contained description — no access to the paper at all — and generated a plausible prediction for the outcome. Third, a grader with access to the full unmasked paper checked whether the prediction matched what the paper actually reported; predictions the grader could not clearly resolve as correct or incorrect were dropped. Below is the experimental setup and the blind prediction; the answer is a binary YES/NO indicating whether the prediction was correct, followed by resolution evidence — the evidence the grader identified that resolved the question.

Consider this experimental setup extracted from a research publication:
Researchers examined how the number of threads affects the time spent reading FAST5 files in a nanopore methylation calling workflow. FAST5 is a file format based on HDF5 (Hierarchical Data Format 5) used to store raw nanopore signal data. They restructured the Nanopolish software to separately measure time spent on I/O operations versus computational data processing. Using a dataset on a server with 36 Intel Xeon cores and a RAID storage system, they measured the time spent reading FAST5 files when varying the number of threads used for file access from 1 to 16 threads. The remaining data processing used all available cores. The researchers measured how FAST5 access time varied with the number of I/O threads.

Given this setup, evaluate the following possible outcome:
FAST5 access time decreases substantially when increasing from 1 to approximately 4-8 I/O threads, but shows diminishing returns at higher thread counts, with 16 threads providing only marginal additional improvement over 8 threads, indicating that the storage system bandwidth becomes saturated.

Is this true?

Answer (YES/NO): NO